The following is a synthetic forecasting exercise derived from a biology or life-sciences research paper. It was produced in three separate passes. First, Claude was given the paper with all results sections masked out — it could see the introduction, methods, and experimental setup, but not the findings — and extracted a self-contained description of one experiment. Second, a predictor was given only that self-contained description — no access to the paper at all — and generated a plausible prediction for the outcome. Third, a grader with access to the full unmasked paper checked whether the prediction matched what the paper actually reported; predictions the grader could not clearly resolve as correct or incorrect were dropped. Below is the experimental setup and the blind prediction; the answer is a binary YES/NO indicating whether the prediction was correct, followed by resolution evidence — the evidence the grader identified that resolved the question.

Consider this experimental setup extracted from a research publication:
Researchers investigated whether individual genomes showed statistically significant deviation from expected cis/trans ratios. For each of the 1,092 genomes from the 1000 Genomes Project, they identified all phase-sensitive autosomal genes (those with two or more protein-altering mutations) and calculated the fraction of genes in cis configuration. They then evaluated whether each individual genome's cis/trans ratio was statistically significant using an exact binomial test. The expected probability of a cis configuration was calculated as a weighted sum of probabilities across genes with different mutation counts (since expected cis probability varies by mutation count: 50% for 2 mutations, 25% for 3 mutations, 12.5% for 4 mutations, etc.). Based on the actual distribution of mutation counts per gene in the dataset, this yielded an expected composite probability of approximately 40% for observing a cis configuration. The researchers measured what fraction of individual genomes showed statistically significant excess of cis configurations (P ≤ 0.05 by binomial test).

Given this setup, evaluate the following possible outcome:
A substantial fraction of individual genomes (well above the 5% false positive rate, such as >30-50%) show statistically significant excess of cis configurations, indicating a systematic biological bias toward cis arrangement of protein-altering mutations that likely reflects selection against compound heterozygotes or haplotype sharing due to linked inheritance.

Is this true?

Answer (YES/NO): YES